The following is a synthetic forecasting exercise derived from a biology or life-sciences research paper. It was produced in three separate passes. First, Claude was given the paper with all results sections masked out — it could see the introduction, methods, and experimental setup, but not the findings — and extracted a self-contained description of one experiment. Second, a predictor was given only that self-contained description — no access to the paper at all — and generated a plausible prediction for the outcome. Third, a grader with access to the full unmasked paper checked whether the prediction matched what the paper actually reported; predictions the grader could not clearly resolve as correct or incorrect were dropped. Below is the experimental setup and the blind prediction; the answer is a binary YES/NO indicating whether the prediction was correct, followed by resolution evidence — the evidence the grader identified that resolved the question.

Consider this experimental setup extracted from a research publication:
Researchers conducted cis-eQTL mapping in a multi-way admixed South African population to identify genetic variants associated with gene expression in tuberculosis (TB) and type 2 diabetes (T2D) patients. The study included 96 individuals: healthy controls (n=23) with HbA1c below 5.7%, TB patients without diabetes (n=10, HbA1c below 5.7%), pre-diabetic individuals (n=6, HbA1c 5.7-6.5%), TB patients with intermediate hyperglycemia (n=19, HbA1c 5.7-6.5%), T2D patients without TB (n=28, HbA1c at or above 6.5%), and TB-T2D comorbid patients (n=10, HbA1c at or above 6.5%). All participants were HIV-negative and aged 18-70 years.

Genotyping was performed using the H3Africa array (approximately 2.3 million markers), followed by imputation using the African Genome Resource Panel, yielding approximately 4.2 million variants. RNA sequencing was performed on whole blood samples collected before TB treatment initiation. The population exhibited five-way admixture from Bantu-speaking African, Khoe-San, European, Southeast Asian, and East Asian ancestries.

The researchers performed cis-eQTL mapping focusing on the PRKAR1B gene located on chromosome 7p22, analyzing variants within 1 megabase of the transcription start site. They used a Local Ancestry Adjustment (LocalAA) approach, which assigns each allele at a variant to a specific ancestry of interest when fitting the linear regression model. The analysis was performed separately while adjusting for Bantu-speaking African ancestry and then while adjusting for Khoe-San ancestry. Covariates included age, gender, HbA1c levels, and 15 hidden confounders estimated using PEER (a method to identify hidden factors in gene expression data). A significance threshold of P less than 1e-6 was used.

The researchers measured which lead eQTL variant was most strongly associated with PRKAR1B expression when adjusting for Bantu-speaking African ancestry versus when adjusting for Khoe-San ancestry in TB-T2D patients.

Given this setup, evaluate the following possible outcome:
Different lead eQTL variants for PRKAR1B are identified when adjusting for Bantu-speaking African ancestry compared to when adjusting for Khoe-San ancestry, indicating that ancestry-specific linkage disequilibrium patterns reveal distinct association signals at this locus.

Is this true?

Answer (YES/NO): YES